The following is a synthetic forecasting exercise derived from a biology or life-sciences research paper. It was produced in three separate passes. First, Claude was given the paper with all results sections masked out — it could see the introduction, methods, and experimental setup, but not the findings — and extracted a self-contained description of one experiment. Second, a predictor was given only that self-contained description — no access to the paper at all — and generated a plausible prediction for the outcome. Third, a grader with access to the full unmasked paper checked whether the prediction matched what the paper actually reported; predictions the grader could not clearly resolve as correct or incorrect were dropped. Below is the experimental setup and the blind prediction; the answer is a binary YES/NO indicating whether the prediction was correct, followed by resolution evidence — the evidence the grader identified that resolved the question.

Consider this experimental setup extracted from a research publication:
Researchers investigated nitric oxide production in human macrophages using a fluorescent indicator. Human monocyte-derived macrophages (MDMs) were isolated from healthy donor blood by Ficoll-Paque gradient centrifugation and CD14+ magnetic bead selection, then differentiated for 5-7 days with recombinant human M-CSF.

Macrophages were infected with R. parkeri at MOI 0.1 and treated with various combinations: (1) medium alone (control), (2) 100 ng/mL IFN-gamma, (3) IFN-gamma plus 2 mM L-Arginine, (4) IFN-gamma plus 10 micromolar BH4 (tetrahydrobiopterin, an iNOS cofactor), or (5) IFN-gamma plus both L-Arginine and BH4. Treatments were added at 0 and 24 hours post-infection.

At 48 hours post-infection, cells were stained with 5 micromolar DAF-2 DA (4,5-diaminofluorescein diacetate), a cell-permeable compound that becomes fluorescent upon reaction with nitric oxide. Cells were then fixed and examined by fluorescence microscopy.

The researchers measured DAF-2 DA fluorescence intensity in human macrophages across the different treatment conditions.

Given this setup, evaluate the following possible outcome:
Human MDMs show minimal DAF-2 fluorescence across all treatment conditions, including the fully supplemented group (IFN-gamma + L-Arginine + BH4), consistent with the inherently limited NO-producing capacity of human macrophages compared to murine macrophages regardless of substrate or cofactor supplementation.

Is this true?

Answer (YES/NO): NO